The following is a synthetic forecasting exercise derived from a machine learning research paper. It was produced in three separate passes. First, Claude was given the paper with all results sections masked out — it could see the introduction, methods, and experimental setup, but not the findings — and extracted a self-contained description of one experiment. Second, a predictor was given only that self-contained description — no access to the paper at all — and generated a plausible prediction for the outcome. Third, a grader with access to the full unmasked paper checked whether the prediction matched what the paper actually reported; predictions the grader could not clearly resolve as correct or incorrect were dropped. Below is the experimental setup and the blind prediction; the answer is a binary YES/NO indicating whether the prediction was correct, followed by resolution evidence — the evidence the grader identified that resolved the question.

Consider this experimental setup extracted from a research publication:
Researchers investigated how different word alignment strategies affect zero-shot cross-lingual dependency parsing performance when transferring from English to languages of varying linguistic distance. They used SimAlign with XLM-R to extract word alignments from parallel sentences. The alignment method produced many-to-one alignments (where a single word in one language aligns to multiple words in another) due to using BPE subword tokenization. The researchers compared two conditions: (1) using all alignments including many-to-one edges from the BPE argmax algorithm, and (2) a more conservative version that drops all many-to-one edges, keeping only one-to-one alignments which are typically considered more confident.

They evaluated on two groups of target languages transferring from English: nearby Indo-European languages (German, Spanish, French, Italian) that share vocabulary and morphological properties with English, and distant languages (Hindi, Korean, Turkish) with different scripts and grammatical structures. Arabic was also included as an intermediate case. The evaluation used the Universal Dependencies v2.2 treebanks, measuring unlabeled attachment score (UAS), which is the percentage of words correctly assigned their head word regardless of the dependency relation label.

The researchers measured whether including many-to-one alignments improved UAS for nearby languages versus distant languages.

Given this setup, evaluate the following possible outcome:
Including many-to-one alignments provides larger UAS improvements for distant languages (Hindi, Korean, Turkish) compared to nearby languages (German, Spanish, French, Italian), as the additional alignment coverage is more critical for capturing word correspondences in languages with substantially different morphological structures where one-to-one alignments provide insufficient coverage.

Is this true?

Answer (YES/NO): YES